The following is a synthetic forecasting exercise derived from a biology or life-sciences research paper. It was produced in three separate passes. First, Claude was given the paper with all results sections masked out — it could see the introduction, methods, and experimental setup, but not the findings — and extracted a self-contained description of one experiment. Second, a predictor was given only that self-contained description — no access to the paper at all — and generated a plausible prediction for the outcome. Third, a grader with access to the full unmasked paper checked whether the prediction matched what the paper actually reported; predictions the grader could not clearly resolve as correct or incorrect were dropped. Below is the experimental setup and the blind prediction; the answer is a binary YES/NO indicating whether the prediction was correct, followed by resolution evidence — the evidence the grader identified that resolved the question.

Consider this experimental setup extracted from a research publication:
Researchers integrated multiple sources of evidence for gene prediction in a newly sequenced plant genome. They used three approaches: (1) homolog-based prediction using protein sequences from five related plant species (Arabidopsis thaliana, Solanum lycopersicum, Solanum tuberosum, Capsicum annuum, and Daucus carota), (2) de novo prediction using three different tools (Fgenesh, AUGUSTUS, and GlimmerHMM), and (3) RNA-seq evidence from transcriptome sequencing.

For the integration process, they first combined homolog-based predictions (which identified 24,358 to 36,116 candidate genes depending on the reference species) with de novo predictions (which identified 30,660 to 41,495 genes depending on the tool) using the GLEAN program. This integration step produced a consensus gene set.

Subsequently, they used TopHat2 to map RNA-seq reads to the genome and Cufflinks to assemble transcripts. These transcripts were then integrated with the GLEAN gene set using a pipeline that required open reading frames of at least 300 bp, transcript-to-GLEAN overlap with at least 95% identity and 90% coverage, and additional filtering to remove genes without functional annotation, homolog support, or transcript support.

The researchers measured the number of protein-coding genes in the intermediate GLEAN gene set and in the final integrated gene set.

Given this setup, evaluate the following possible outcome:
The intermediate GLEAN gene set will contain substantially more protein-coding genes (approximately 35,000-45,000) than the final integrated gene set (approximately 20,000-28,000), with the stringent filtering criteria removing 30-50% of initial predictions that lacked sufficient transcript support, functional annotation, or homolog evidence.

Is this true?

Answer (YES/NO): NO